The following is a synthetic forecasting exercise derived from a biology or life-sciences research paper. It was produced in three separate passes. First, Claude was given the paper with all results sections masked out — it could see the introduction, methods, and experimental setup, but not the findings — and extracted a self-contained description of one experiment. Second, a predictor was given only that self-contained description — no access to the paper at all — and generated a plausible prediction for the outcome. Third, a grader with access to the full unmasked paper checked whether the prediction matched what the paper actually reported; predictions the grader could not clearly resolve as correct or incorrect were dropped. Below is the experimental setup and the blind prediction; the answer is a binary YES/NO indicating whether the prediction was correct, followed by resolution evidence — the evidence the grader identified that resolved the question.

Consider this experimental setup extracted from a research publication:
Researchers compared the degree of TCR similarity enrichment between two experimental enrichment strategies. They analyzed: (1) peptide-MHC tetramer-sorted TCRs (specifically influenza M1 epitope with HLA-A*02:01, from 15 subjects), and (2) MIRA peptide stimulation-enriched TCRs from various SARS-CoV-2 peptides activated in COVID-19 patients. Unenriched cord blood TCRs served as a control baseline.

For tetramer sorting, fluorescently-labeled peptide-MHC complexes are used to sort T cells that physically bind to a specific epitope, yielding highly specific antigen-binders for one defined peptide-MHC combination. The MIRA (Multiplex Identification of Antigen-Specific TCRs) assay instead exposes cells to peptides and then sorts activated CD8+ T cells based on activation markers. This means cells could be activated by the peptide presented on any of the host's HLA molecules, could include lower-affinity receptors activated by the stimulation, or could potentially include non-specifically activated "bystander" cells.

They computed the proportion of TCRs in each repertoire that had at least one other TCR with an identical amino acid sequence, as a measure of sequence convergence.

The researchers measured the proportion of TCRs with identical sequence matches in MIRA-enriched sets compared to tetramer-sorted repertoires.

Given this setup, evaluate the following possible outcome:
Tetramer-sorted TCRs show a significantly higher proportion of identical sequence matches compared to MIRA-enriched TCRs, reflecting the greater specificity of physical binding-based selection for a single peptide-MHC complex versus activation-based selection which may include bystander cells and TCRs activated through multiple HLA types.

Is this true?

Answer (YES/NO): YES